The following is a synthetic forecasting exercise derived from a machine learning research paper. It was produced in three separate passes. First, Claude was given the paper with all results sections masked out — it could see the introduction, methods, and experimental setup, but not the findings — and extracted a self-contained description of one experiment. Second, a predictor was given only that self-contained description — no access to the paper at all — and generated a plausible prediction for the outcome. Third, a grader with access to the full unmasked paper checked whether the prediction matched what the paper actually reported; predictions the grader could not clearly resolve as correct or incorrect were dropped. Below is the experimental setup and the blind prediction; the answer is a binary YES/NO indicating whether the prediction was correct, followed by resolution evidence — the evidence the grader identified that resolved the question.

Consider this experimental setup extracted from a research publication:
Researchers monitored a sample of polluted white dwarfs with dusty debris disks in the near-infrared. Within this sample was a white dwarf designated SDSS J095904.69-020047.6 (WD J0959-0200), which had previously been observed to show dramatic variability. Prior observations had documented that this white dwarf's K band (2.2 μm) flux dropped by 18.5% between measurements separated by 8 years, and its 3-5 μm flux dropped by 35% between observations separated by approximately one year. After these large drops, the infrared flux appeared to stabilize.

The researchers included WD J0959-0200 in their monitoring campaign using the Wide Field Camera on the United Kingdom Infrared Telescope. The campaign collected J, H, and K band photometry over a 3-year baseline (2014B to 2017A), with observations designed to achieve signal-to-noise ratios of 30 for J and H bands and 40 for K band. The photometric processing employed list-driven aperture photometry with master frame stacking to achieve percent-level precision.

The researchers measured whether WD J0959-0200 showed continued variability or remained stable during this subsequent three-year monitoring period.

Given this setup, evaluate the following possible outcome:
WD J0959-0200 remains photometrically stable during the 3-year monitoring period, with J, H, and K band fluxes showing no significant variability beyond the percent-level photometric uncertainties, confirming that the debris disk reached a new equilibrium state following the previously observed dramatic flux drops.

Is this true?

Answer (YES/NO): YES